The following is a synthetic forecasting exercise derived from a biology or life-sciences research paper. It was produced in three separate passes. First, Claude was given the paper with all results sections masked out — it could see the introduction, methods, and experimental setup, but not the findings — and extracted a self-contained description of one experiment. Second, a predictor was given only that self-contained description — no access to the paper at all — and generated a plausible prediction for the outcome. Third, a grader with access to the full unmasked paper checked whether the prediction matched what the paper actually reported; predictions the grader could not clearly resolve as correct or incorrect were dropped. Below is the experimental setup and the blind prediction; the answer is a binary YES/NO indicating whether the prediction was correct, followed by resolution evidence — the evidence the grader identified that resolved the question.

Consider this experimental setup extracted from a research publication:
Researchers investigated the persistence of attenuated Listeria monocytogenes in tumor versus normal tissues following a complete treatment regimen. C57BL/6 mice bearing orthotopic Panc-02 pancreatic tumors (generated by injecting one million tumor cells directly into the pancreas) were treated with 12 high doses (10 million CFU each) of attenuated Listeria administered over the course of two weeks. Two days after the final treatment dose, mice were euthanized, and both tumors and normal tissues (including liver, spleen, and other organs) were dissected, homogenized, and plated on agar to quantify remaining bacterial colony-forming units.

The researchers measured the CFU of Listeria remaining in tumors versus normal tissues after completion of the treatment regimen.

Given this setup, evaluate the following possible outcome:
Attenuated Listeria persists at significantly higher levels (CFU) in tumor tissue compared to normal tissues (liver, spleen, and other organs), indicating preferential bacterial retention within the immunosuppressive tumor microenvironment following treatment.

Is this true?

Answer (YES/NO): YES